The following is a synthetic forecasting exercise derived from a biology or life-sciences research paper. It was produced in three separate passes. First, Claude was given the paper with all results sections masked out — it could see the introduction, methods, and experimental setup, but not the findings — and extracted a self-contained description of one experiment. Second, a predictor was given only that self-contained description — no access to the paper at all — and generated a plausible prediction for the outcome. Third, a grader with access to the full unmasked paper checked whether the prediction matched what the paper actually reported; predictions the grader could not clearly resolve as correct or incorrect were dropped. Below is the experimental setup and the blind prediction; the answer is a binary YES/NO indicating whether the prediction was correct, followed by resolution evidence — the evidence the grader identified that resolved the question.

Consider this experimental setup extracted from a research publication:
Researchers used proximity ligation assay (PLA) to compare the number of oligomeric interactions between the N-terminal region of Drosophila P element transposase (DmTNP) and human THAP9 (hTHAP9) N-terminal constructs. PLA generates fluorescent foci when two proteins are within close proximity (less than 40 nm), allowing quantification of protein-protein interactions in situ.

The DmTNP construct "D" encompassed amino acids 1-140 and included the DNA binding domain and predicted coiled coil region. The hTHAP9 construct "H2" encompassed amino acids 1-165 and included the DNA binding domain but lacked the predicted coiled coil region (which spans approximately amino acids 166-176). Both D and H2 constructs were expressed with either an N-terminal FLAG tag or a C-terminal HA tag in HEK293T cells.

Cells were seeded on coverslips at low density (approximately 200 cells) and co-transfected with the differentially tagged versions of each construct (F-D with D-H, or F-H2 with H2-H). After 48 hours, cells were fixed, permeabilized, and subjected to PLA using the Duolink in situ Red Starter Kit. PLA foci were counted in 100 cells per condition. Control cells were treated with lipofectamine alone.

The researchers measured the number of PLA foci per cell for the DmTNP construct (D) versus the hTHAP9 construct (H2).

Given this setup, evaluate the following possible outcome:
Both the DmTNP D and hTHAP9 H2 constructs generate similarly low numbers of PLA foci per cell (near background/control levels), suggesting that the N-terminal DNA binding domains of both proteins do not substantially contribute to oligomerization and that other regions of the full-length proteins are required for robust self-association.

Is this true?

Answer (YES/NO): NO